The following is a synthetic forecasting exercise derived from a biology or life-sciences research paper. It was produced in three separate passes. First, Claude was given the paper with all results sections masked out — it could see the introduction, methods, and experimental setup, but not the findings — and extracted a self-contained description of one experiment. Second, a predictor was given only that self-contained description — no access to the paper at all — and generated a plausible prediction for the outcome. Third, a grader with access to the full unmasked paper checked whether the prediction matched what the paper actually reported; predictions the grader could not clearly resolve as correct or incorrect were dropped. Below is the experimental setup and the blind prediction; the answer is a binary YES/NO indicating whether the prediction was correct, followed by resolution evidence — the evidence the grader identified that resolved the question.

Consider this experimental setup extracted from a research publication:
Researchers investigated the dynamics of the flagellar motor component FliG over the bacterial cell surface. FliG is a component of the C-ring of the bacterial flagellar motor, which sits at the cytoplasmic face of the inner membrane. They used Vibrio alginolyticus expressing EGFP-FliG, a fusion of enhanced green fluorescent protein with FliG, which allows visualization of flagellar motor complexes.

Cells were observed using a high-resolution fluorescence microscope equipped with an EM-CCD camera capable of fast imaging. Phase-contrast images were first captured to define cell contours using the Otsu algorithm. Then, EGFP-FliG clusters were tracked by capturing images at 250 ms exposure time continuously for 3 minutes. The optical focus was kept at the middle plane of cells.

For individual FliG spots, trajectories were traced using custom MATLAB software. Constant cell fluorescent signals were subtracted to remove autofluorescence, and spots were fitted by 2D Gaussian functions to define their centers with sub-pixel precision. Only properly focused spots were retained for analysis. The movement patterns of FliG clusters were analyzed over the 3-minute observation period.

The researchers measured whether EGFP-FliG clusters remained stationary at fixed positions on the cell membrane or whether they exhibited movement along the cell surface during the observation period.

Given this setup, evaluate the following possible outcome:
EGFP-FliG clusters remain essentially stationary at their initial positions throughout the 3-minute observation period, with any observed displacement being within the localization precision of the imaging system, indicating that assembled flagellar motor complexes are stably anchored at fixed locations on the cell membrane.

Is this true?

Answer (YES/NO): NO